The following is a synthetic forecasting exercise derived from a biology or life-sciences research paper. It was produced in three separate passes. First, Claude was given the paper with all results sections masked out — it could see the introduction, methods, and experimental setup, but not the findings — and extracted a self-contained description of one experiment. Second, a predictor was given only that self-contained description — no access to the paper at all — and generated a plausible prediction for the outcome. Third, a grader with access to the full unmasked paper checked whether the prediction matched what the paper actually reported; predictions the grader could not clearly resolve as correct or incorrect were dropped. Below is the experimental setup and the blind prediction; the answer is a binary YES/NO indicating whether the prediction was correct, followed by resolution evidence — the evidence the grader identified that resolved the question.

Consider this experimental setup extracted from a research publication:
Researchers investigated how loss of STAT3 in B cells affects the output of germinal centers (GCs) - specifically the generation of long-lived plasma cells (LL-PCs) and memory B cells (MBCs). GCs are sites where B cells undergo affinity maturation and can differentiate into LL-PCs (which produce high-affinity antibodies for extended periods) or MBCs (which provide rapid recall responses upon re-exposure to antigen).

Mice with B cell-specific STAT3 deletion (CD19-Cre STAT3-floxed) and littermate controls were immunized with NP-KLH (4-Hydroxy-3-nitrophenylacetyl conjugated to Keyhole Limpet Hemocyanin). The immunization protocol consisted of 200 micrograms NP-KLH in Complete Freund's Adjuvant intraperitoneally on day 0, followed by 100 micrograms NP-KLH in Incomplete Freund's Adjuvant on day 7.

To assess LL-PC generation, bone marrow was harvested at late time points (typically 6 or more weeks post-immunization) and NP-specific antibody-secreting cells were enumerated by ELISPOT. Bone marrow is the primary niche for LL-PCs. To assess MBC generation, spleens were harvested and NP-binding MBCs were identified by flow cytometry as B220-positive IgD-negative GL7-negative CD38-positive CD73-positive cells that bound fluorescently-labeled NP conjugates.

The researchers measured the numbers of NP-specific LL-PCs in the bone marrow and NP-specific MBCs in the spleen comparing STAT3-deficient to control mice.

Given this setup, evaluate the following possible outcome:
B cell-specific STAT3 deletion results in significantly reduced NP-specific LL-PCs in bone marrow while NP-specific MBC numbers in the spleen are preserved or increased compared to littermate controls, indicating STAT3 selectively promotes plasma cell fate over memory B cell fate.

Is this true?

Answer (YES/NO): YES